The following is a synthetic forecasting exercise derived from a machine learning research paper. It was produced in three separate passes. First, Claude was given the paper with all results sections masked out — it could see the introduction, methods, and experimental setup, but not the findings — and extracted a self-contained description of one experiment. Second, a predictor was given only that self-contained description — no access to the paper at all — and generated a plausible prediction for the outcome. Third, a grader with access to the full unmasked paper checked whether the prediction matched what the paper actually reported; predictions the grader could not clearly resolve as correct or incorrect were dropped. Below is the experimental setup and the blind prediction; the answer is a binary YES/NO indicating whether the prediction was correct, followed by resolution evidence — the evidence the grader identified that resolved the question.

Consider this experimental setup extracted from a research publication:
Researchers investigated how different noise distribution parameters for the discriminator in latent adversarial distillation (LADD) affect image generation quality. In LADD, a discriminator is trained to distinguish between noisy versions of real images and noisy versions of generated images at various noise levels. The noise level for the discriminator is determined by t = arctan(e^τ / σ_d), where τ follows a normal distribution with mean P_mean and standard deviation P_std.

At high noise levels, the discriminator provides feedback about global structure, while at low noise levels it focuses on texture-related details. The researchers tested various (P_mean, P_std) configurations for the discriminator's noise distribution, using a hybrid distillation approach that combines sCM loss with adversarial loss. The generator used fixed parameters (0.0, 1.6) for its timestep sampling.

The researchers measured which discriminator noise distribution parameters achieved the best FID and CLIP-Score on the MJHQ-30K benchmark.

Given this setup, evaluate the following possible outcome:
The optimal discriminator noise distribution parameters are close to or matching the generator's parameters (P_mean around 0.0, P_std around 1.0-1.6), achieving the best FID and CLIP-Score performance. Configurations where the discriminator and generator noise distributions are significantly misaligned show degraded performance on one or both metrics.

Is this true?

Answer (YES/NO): NO